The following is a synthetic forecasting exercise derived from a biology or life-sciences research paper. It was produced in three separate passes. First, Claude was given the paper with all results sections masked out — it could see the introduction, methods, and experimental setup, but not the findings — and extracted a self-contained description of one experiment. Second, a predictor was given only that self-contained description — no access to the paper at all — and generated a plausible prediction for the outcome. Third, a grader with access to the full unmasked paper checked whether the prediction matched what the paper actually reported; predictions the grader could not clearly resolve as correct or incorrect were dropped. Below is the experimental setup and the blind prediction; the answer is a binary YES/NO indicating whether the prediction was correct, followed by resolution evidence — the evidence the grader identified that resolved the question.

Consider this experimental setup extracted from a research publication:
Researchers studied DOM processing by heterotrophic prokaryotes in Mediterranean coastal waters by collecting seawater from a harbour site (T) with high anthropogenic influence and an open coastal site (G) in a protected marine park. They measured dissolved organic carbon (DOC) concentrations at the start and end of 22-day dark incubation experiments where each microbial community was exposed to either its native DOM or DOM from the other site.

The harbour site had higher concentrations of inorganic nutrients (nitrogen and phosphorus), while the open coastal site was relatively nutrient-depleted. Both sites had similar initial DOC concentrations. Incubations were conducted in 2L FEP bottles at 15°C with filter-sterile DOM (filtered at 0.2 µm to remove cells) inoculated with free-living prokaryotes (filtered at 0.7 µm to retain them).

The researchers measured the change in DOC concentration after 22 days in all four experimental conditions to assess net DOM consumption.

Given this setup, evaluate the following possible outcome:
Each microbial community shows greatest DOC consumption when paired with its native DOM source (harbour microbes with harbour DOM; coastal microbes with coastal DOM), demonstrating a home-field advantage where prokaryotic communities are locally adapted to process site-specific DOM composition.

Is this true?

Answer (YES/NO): NO